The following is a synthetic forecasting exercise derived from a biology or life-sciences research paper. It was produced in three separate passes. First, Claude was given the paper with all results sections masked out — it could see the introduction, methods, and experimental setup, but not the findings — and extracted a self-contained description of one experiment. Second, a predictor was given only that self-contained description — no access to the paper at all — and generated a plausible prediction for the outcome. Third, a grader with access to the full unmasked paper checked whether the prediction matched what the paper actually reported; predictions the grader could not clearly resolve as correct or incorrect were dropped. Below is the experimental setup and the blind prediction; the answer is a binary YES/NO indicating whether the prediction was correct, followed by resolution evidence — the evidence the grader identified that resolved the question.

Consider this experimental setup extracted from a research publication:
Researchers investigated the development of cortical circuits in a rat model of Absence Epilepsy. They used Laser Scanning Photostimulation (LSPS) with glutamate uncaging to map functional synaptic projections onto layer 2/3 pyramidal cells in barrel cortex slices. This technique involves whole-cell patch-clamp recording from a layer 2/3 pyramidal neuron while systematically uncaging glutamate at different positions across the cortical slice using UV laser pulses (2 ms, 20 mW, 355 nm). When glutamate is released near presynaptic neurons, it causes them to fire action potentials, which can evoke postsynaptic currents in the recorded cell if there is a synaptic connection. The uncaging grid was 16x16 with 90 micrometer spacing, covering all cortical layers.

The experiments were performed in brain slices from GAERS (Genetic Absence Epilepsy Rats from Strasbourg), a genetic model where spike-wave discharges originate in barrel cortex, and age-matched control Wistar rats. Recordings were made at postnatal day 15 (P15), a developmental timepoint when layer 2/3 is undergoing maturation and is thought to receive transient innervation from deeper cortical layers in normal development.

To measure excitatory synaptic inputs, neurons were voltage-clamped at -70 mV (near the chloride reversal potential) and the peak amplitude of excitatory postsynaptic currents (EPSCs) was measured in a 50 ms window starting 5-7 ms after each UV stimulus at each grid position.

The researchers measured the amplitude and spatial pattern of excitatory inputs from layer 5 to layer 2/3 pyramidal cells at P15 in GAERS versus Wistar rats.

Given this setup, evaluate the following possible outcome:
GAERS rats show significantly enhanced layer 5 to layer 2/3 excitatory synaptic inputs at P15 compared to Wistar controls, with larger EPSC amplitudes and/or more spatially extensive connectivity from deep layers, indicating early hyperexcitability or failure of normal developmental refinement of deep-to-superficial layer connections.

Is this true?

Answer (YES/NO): NO